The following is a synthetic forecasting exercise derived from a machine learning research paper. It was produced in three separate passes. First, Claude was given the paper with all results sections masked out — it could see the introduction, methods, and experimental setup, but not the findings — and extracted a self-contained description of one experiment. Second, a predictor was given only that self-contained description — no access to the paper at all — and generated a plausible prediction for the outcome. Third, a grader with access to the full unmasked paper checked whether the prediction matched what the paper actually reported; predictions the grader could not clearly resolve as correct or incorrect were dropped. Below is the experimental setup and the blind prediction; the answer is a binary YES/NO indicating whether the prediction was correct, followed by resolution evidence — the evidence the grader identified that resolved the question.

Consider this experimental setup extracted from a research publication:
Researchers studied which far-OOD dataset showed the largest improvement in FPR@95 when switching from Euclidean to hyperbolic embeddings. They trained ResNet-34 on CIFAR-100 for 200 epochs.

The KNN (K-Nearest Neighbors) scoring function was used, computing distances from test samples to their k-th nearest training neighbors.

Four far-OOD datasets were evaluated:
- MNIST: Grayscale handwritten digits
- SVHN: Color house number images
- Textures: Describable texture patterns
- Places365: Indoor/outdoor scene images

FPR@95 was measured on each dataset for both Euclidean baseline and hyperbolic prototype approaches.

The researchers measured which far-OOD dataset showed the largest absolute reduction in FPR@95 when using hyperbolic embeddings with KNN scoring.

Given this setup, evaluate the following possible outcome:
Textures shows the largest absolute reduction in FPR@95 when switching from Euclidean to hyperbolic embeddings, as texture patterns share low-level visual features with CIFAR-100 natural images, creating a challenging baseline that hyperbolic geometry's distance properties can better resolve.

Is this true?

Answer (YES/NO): NO